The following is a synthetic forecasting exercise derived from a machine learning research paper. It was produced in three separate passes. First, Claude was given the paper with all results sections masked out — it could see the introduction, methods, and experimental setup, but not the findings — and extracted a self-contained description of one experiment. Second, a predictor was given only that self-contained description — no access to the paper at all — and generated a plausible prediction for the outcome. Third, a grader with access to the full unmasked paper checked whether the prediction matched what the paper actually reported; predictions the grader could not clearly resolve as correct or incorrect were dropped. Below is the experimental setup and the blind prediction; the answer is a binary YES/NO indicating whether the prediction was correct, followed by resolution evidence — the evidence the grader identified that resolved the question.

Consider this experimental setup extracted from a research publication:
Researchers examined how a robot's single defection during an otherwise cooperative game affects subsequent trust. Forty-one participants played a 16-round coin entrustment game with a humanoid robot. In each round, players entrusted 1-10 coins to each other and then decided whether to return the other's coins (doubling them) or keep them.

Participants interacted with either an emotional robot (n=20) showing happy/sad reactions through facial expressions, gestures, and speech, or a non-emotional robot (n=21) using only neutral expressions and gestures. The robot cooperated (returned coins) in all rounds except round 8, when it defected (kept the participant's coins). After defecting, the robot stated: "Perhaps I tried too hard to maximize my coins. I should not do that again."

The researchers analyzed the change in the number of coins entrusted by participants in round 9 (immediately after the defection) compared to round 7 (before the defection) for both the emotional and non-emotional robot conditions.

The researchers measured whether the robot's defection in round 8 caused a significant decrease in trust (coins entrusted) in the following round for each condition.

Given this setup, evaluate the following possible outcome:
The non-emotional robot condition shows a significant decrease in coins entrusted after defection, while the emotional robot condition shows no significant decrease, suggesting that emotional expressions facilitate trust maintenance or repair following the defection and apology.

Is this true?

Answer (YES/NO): YES